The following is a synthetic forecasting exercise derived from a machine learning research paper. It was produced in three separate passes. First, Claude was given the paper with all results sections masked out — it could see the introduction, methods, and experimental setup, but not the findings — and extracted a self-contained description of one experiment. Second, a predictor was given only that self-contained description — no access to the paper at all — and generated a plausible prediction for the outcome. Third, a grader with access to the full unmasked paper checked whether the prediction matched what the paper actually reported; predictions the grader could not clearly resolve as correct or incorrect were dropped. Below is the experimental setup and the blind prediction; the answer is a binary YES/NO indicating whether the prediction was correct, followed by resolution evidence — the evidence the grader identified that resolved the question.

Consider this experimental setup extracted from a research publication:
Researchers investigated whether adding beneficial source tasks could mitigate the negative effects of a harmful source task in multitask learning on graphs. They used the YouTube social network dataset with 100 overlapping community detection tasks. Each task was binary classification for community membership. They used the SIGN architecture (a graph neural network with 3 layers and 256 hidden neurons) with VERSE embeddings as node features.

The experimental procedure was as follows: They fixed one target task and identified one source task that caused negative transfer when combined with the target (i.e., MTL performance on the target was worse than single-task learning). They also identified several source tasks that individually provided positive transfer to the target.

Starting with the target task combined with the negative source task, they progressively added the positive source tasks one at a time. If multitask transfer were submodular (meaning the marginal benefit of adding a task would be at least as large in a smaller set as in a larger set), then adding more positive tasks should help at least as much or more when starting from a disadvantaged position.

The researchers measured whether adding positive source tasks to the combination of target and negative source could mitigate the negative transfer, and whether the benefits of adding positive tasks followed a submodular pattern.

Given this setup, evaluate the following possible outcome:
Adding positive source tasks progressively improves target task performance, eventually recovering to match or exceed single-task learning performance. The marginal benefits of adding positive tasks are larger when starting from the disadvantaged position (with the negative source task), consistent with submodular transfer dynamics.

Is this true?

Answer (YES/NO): NO